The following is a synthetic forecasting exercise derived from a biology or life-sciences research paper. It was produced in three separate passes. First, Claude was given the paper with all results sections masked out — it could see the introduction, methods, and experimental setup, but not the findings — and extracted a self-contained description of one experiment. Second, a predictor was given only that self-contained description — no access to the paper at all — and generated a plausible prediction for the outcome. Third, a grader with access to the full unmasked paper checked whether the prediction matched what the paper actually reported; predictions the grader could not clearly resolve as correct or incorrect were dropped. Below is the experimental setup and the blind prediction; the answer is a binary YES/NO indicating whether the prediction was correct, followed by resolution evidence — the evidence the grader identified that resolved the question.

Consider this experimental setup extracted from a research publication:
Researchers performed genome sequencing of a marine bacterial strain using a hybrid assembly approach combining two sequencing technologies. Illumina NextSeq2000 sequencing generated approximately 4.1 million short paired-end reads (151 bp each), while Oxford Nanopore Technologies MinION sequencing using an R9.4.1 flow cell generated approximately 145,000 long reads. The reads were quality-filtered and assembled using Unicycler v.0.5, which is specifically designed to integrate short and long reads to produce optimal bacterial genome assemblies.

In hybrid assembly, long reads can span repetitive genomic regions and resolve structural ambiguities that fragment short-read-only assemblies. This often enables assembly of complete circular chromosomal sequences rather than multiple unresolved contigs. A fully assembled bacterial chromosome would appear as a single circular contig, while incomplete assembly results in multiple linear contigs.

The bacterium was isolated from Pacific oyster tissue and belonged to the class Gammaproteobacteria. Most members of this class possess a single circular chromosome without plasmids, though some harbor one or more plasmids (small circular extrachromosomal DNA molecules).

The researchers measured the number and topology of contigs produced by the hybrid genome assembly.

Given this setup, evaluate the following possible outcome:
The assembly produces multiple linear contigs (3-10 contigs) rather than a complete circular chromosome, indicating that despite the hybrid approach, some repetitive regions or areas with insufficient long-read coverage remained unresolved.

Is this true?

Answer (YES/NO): NO